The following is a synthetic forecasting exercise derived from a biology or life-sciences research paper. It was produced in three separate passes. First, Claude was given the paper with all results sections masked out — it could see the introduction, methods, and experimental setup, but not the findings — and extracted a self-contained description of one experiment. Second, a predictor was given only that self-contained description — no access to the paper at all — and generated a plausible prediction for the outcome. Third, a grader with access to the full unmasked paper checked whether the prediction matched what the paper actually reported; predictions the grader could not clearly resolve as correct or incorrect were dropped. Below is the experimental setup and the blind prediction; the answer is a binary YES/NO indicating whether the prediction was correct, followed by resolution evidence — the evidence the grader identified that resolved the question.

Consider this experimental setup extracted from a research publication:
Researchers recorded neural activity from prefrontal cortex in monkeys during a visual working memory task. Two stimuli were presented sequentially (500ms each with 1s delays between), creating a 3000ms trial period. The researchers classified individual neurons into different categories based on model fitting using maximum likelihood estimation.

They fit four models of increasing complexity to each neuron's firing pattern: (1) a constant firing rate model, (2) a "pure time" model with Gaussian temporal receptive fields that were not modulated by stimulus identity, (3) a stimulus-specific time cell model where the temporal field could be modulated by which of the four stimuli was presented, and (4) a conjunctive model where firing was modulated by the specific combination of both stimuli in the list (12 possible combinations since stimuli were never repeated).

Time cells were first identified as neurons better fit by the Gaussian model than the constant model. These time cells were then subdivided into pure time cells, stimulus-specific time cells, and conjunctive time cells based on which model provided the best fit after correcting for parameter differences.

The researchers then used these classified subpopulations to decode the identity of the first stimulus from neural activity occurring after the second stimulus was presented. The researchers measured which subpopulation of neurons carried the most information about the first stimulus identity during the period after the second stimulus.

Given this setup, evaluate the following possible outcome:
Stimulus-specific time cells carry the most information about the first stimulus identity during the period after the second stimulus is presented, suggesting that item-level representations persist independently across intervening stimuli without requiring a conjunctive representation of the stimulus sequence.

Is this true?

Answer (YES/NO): NO